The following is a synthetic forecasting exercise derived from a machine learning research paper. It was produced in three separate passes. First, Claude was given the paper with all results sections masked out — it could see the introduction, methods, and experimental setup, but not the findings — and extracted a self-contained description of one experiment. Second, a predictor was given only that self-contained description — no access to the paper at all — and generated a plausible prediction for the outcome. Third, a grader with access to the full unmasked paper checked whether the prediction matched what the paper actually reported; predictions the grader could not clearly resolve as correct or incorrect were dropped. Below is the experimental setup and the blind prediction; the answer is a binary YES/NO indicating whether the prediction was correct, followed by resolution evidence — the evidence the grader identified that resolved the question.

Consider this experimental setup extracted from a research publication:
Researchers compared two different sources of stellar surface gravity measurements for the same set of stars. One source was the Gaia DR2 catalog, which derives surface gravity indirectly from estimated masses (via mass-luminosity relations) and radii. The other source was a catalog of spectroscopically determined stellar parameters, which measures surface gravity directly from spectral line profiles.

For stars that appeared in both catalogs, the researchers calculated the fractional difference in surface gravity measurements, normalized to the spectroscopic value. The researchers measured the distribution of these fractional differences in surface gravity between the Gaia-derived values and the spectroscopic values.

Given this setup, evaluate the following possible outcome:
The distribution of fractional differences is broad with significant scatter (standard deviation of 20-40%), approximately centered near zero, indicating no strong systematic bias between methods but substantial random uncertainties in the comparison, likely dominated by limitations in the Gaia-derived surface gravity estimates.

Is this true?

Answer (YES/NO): NO